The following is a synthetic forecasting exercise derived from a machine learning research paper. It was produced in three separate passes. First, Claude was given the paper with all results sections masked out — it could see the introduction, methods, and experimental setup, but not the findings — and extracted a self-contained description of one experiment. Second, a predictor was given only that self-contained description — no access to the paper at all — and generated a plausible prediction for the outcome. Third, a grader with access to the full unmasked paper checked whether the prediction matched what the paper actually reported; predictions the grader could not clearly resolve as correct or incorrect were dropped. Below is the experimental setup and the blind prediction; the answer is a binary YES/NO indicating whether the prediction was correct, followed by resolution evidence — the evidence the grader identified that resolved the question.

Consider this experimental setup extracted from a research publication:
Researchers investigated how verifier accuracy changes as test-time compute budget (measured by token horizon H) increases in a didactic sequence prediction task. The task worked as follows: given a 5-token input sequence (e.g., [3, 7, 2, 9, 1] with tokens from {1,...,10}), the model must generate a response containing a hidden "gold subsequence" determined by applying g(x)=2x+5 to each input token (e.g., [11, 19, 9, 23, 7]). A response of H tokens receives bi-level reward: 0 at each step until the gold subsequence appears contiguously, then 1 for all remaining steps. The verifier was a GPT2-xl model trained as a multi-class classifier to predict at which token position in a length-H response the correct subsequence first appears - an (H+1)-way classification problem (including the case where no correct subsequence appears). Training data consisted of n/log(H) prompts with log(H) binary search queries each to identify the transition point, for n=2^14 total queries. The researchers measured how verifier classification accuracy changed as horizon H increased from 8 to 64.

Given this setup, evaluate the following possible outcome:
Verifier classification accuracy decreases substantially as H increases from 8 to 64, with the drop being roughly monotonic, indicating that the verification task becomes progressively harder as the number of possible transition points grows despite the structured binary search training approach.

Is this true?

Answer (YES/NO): NO